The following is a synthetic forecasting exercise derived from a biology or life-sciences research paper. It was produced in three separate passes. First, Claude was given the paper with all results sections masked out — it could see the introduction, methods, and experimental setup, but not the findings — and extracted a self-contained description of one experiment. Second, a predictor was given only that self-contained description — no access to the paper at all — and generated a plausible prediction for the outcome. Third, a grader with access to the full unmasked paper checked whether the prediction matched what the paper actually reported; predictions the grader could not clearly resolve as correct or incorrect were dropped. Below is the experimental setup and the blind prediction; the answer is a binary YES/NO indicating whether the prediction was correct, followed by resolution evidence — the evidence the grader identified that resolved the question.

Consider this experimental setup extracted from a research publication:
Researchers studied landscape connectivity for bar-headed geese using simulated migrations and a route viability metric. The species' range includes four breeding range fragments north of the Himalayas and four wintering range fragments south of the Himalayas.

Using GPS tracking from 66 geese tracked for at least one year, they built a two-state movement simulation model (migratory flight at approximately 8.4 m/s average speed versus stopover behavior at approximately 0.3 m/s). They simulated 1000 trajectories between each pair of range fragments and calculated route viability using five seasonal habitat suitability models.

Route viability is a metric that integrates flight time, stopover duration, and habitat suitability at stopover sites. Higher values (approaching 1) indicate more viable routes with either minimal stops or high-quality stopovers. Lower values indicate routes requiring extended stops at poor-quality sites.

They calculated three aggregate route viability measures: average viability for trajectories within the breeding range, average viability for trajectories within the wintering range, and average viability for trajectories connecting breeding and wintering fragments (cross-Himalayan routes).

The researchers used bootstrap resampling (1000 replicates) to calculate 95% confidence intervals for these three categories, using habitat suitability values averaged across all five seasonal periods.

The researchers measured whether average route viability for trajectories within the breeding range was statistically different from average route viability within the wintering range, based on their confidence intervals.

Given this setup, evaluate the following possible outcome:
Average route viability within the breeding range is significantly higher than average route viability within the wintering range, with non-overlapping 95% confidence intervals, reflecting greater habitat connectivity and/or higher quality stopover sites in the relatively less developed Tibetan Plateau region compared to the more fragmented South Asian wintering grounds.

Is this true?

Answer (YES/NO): YES